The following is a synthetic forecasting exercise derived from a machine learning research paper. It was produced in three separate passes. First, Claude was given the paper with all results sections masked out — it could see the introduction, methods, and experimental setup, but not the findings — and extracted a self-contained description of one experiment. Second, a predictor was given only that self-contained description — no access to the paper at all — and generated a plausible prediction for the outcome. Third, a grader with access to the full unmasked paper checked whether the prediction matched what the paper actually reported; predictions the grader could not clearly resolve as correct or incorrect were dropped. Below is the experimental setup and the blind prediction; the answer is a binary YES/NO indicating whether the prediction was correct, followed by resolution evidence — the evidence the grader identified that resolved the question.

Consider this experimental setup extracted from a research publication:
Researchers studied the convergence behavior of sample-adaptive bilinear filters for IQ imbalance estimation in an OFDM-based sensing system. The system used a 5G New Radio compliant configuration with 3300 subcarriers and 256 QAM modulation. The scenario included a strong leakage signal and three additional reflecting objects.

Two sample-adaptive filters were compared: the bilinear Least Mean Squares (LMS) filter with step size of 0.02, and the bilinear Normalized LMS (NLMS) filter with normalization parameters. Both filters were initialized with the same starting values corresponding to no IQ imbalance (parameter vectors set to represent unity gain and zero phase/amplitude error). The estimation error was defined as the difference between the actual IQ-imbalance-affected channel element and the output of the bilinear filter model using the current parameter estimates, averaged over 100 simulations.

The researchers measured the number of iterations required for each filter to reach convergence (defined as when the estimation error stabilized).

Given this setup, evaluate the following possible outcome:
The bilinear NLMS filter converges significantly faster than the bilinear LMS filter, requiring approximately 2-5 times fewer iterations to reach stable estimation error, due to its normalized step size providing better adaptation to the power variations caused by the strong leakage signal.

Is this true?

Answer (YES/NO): YES